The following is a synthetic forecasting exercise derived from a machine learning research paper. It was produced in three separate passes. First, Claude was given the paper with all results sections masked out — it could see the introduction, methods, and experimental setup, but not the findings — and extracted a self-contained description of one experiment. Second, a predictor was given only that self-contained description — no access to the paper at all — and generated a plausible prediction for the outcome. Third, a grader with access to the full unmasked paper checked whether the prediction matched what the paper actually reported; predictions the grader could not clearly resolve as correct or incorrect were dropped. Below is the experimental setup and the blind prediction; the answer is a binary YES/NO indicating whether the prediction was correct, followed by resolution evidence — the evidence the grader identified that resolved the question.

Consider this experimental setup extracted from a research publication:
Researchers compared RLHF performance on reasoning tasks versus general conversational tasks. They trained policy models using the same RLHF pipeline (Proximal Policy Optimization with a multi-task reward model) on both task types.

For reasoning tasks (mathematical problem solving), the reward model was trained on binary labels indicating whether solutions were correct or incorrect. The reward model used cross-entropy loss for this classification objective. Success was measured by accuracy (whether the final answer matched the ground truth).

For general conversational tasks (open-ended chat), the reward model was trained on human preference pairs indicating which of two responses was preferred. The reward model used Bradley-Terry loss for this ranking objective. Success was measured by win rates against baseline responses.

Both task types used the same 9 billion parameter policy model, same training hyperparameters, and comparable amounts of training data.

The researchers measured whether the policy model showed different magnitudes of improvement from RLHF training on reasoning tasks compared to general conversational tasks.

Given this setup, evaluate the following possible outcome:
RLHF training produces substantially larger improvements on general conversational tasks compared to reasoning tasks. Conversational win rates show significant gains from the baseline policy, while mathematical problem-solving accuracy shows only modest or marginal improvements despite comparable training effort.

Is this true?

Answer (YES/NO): NO